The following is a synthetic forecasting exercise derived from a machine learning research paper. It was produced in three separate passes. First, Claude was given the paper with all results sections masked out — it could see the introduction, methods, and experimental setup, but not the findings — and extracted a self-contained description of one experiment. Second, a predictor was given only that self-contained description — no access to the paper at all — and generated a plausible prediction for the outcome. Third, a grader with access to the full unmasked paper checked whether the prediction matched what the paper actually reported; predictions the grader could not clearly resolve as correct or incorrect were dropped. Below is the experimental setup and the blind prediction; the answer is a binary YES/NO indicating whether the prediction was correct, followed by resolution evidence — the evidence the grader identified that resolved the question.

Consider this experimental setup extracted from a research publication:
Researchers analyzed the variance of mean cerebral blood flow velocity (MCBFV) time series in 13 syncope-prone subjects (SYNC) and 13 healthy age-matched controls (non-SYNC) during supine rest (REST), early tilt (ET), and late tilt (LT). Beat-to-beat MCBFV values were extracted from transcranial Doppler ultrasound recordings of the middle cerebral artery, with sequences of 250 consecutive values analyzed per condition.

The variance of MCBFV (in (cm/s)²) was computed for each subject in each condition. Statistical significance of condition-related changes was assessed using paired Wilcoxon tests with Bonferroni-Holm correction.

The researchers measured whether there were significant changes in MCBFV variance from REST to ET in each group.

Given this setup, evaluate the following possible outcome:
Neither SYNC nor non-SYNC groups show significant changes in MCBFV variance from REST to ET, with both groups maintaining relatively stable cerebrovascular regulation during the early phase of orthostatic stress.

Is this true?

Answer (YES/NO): NO